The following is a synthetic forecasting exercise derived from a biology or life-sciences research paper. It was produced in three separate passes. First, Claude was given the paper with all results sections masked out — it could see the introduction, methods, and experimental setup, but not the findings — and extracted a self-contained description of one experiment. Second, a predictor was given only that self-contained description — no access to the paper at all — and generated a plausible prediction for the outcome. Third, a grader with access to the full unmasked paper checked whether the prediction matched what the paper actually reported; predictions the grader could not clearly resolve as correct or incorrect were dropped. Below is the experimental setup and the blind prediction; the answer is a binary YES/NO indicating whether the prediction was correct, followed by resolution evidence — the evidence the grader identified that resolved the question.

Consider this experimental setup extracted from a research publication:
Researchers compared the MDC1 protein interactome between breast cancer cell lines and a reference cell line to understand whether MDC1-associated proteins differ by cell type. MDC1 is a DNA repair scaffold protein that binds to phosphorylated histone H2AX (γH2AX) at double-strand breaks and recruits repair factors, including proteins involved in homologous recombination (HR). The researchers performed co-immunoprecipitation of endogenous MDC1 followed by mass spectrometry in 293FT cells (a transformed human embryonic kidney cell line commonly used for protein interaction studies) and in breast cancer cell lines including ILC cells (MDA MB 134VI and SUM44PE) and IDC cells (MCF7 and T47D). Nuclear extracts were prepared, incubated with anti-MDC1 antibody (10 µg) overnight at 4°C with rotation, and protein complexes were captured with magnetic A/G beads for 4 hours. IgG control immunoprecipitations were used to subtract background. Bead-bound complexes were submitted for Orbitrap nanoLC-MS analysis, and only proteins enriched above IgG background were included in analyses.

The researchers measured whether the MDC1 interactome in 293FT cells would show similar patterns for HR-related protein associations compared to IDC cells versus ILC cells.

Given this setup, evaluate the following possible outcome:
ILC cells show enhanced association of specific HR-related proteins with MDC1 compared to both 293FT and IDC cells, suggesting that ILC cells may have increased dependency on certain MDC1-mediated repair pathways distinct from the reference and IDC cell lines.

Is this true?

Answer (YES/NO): NO